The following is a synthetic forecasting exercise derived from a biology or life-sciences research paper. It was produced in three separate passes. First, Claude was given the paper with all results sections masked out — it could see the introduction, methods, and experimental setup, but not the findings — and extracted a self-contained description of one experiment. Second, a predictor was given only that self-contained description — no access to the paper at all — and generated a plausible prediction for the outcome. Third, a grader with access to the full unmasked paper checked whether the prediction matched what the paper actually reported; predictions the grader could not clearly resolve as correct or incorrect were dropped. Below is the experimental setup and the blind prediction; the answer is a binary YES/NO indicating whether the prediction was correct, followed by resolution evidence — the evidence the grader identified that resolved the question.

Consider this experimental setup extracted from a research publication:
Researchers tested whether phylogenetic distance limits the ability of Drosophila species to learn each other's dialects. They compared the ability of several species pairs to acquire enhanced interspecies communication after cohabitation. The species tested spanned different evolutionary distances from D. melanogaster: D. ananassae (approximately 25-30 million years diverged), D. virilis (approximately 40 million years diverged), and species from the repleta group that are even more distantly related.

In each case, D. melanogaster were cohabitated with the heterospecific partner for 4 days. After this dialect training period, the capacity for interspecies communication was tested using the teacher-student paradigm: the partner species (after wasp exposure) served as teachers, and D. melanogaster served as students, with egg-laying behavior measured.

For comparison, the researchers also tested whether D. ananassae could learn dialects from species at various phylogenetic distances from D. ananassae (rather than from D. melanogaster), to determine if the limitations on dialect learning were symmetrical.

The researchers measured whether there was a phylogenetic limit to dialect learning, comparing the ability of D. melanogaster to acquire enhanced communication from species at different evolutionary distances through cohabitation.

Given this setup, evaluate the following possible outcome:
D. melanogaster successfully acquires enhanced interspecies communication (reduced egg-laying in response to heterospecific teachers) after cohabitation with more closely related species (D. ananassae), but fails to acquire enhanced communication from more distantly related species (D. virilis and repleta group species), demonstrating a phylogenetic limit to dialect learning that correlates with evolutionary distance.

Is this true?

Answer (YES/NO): YES